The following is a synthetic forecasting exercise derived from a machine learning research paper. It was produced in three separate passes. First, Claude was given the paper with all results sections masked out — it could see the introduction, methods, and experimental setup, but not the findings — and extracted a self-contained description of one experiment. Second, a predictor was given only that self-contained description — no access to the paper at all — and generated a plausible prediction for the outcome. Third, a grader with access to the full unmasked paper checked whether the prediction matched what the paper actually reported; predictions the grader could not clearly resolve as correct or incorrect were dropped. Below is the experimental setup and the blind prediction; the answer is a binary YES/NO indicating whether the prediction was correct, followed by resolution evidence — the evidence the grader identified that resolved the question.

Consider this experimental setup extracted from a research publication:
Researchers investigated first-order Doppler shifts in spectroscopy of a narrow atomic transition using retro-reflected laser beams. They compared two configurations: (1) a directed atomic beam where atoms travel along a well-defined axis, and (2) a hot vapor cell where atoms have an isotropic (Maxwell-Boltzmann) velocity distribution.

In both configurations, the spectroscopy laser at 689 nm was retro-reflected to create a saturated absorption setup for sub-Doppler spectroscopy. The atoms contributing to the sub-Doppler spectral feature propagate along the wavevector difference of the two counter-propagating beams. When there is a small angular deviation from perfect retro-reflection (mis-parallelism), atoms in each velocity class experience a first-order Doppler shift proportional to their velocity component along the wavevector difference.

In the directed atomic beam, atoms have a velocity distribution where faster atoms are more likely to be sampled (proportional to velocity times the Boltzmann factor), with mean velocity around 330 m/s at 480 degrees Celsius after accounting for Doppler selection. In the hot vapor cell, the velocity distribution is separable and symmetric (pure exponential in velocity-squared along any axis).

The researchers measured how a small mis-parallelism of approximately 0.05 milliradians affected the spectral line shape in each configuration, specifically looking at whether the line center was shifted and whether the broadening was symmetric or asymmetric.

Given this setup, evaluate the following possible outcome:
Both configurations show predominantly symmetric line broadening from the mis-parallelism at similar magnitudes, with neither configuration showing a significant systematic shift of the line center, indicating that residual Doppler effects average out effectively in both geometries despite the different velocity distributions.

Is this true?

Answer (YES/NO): NO